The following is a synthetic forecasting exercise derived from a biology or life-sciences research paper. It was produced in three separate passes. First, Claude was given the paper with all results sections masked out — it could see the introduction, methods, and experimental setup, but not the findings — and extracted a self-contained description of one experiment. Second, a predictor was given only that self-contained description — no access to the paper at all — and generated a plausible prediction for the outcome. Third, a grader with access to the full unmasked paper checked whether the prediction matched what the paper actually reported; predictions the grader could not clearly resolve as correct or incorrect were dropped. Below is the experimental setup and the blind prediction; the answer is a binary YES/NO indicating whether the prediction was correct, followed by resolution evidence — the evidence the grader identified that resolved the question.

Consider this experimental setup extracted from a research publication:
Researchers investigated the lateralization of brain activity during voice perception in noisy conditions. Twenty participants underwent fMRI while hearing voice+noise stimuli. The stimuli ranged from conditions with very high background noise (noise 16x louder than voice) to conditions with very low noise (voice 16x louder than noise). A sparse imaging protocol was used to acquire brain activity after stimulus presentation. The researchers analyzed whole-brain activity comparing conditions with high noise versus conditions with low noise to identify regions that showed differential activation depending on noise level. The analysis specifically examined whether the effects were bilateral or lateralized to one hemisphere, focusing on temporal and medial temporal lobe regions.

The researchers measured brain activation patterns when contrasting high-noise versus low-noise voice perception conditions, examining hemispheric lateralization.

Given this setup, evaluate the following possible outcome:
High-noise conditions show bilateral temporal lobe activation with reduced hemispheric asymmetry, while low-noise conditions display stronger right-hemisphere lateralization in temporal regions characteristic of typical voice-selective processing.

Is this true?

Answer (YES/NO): NO